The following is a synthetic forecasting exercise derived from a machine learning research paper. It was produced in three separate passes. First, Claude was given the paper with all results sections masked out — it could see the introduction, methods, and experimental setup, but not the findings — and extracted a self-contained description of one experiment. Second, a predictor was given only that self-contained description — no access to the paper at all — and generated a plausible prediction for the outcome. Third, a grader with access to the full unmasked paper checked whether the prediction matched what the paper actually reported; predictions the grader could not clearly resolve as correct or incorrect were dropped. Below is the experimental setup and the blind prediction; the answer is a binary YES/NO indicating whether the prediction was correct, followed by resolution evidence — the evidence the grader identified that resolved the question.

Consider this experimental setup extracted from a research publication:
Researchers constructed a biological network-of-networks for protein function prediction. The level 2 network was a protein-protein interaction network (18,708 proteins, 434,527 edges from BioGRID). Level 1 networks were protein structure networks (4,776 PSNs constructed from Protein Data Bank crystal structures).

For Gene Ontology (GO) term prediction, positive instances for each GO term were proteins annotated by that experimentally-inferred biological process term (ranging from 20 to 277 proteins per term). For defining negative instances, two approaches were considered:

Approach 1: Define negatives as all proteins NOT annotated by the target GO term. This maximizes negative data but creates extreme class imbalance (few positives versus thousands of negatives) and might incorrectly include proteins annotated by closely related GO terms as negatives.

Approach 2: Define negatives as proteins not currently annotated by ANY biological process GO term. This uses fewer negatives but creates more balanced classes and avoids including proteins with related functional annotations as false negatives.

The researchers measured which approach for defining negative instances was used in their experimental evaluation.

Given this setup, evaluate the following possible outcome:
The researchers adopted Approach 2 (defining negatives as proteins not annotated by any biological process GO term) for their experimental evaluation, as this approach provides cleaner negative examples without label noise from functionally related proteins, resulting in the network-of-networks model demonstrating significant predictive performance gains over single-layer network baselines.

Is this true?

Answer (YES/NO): YES